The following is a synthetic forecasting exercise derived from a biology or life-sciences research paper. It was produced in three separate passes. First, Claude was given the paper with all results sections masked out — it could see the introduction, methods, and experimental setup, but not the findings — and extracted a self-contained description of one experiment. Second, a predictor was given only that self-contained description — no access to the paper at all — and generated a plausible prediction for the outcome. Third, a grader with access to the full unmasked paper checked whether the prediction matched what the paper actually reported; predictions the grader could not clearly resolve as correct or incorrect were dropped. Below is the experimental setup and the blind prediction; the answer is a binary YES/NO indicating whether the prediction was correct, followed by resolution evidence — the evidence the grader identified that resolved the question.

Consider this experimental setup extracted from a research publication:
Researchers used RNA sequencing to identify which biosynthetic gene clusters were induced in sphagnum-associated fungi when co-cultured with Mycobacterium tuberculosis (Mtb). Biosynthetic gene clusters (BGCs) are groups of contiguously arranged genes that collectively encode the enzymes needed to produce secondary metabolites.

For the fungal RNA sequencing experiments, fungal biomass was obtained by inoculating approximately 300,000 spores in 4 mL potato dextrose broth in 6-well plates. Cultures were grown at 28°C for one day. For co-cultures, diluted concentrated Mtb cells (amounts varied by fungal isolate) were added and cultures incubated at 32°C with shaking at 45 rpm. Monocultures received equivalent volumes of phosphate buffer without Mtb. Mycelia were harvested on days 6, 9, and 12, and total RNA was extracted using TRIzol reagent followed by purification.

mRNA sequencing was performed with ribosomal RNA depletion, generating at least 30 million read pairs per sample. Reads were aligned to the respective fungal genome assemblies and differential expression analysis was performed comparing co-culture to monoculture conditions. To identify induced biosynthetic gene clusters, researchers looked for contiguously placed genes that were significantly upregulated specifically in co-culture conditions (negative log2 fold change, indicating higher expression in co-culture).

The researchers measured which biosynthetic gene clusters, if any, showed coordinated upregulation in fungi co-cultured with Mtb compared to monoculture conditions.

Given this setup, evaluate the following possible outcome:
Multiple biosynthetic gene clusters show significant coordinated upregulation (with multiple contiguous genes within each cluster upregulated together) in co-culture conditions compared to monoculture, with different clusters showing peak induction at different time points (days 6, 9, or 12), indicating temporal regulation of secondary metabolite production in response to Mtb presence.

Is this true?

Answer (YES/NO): NO